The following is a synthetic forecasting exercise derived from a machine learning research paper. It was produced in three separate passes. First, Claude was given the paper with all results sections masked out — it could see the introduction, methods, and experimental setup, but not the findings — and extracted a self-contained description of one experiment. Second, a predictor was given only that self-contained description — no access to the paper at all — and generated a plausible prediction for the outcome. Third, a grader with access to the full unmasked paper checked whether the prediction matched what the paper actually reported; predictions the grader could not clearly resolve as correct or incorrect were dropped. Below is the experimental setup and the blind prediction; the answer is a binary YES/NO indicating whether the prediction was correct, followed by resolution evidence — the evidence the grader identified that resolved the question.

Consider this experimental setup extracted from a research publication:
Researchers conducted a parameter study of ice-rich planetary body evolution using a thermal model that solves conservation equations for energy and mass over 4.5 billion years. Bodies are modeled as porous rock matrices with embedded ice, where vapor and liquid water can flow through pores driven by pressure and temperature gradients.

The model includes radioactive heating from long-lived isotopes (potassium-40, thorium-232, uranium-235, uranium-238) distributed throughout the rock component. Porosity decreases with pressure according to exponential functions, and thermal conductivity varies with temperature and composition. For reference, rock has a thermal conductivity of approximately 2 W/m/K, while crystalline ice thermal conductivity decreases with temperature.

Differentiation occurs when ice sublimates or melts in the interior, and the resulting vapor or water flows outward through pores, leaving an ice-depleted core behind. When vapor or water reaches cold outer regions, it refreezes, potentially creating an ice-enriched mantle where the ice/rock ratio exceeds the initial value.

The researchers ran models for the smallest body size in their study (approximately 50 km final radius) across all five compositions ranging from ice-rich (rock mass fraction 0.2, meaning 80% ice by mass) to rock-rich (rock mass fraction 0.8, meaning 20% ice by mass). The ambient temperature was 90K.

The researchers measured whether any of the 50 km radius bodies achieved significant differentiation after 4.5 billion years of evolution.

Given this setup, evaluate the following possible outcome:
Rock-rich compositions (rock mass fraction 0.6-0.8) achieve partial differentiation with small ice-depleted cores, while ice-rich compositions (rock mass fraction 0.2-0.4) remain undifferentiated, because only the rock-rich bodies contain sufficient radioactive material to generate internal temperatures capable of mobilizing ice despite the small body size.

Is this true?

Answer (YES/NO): NO